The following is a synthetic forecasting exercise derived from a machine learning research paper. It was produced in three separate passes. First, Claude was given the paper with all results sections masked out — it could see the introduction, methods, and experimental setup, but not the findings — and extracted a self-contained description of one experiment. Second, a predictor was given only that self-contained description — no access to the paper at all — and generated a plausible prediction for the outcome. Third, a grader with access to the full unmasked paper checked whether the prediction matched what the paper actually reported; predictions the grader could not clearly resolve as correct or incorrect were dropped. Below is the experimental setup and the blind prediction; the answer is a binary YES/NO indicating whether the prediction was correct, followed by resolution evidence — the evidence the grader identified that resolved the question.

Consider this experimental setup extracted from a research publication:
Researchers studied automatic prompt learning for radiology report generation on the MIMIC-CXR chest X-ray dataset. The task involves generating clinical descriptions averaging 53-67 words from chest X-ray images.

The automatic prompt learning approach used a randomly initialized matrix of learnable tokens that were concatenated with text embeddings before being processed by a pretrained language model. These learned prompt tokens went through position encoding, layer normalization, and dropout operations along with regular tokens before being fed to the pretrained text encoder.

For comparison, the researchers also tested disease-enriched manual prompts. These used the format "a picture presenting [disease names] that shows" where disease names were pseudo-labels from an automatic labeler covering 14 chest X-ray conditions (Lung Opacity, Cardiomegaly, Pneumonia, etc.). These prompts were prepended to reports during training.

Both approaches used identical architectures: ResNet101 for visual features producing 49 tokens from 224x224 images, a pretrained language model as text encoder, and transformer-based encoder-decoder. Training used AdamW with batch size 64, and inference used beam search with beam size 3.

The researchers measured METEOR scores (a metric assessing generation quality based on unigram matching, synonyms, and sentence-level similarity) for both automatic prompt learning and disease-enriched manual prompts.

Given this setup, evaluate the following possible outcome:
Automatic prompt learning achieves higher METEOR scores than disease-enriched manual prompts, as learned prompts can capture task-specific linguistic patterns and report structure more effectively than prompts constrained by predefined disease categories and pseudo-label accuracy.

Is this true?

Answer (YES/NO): NO